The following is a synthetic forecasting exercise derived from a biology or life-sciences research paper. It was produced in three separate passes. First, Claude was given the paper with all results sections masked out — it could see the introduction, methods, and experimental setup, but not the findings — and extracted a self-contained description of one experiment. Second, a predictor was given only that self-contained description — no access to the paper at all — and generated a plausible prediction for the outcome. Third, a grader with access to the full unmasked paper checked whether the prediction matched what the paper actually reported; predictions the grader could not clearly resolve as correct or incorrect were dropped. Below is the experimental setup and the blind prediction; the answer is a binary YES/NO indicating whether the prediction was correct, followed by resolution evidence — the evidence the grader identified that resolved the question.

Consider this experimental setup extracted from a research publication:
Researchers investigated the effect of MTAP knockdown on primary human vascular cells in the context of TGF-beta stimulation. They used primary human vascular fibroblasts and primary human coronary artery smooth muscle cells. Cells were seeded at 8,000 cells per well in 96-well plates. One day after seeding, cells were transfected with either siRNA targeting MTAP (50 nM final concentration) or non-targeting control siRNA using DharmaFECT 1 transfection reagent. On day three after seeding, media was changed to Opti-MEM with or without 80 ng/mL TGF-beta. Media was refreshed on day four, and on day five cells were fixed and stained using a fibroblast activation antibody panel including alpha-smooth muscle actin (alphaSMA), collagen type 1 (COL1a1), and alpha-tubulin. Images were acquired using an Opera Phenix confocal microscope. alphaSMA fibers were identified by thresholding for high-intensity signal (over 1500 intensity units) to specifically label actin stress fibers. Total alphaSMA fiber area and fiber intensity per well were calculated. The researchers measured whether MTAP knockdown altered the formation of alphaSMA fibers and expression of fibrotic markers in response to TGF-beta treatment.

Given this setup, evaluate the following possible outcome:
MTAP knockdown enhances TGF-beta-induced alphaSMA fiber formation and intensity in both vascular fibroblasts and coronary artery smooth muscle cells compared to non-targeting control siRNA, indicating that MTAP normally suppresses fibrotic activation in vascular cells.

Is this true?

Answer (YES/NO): YES